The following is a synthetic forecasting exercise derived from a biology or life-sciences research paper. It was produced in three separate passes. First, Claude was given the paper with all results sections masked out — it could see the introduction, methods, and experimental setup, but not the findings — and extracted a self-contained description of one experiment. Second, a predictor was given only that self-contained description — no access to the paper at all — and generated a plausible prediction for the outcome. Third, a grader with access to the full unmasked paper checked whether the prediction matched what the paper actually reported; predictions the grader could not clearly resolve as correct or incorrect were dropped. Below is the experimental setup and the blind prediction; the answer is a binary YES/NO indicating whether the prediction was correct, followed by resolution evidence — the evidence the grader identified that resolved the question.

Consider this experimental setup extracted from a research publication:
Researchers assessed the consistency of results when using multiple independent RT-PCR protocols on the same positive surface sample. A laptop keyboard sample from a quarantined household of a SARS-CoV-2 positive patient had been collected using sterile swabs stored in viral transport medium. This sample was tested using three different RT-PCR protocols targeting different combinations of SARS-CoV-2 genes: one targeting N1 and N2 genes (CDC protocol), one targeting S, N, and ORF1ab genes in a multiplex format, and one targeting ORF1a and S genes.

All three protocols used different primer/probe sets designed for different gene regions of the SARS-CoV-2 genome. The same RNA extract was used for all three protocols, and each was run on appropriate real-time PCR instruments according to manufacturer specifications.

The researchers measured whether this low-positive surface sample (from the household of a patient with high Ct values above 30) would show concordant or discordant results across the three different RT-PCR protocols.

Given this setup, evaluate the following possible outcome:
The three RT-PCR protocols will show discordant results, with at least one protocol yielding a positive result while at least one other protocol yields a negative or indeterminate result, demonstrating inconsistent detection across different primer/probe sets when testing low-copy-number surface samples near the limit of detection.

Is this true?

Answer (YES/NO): NO